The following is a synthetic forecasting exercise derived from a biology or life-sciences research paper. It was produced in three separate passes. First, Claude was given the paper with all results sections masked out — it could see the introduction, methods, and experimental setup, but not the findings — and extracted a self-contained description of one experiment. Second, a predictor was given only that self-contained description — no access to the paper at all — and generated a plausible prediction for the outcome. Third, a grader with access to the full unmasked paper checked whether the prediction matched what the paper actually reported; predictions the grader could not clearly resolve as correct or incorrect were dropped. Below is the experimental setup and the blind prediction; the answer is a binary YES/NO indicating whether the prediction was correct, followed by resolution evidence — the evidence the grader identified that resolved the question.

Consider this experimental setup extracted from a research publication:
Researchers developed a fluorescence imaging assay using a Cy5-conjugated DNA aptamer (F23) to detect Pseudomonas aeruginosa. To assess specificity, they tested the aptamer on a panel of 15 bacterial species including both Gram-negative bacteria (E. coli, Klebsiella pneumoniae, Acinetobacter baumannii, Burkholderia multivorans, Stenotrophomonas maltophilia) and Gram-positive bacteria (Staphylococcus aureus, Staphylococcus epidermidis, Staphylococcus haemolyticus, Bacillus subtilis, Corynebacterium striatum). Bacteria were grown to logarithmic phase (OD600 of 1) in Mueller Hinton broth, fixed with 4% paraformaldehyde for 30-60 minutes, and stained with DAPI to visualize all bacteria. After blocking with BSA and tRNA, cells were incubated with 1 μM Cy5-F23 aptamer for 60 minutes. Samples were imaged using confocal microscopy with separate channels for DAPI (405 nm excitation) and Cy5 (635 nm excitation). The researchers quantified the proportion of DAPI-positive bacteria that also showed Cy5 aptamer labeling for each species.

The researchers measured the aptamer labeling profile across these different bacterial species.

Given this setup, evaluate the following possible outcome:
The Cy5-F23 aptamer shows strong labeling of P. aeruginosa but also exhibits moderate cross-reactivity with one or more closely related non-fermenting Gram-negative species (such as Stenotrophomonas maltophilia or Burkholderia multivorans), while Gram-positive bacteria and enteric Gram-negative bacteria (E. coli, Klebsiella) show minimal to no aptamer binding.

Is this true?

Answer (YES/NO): NO